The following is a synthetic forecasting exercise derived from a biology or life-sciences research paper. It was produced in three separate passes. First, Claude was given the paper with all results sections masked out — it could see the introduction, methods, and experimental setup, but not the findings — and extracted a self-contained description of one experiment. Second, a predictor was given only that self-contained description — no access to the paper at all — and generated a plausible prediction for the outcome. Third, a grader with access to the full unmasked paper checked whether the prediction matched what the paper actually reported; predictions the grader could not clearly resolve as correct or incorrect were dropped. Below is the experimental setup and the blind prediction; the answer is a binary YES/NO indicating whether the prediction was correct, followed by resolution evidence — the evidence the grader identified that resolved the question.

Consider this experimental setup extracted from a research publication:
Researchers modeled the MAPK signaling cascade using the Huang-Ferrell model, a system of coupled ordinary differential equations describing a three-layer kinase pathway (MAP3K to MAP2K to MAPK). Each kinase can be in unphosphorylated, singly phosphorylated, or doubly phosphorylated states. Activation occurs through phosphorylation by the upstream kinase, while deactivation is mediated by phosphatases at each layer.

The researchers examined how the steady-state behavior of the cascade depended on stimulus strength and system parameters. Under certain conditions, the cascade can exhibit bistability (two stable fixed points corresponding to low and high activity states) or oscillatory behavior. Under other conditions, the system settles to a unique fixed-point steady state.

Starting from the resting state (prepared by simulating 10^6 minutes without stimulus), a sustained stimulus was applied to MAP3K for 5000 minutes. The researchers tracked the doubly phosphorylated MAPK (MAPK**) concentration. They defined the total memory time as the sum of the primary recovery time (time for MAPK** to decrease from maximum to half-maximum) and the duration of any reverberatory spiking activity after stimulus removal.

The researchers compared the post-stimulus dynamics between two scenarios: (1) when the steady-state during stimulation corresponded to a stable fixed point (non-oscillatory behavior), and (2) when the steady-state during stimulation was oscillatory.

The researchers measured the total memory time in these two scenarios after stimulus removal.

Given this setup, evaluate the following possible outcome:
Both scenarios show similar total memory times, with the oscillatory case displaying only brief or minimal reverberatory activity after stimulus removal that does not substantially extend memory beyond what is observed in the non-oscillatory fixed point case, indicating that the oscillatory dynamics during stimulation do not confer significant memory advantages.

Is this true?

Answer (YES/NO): NO